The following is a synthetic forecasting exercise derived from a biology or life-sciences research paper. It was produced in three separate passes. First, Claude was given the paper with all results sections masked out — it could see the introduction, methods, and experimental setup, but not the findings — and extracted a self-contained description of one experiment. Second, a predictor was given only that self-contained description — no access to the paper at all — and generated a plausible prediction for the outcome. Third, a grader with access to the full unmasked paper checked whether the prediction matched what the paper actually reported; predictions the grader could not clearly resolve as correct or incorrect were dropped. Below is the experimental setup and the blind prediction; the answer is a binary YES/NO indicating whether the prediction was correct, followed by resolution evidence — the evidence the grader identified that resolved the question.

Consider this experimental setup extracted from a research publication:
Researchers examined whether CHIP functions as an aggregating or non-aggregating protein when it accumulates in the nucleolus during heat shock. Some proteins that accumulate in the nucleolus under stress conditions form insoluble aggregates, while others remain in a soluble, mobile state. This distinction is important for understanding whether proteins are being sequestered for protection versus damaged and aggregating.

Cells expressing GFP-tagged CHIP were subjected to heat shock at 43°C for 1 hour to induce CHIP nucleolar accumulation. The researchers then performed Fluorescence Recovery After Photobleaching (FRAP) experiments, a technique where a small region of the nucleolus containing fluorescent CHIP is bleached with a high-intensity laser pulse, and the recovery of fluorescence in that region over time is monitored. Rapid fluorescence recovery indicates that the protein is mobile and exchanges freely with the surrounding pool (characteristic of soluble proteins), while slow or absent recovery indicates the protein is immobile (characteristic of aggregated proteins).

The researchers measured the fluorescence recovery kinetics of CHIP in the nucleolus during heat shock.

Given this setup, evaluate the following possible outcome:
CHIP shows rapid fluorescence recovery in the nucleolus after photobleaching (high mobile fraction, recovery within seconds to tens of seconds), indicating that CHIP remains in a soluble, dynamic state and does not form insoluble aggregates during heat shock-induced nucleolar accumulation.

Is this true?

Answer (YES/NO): YES